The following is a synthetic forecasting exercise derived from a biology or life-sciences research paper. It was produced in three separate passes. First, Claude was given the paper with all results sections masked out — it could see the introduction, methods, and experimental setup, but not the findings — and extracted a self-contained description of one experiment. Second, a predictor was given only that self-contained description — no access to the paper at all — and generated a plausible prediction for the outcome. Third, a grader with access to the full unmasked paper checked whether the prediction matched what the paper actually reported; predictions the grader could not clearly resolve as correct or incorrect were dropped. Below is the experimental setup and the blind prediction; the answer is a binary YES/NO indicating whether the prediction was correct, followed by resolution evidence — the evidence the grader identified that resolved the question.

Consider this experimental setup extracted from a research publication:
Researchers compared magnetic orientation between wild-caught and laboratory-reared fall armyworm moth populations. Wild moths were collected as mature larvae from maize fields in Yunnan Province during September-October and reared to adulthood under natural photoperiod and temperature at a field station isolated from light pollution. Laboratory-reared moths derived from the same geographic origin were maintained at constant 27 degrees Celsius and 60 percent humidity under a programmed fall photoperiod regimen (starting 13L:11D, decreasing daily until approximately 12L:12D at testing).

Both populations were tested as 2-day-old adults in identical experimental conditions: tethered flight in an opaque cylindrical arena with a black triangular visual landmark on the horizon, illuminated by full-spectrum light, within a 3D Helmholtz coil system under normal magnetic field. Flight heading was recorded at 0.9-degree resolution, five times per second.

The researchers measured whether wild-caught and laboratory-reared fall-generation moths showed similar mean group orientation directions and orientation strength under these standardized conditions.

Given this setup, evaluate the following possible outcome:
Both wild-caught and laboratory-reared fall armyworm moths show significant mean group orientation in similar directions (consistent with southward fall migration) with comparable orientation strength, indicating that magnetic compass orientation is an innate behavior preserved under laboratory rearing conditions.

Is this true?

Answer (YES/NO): YES